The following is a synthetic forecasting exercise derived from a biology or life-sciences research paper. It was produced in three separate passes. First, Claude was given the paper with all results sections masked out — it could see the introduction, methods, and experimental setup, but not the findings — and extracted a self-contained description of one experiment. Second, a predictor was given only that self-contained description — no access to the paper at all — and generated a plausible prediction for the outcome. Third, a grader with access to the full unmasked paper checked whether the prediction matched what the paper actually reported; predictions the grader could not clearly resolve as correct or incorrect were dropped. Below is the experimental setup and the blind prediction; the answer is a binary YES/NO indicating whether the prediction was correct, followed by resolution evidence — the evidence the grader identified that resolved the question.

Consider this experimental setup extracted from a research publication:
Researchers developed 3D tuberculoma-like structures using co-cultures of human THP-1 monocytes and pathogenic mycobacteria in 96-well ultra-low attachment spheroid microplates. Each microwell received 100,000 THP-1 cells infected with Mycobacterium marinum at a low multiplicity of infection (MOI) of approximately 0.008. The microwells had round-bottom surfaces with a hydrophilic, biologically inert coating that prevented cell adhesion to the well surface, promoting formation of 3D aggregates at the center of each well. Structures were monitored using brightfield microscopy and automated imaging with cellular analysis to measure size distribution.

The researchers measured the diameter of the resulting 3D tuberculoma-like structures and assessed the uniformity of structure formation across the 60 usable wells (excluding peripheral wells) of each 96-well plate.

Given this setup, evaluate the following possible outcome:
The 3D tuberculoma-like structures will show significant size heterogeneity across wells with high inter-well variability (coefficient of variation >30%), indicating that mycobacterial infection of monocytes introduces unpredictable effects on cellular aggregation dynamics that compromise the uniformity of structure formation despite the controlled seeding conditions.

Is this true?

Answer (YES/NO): NO